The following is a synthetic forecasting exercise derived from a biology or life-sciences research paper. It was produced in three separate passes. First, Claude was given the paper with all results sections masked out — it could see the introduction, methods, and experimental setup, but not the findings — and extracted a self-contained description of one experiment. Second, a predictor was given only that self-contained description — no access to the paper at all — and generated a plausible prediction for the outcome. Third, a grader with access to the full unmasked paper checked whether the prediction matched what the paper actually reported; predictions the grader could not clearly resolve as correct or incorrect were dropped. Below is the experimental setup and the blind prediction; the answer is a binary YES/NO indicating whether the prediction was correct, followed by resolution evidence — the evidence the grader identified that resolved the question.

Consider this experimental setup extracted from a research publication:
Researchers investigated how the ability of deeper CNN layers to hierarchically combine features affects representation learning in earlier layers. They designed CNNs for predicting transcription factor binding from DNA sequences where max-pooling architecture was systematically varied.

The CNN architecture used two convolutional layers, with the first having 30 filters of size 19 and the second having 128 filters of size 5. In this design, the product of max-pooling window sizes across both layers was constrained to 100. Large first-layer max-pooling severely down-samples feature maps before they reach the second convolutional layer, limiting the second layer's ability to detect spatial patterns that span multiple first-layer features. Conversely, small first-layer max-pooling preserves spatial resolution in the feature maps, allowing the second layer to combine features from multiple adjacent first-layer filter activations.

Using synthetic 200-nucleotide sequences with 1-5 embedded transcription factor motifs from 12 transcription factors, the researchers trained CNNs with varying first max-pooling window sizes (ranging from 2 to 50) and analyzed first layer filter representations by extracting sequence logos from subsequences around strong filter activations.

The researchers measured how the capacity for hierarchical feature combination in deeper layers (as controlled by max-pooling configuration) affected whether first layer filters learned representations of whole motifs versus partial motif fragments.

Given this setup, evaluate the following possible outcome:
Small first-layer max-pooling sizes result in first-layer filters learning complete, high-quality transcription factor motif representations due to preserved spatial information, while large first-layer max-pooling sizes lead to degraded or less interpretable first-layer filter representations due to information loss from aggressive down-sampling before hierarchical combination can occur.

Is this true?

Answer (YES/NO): NO